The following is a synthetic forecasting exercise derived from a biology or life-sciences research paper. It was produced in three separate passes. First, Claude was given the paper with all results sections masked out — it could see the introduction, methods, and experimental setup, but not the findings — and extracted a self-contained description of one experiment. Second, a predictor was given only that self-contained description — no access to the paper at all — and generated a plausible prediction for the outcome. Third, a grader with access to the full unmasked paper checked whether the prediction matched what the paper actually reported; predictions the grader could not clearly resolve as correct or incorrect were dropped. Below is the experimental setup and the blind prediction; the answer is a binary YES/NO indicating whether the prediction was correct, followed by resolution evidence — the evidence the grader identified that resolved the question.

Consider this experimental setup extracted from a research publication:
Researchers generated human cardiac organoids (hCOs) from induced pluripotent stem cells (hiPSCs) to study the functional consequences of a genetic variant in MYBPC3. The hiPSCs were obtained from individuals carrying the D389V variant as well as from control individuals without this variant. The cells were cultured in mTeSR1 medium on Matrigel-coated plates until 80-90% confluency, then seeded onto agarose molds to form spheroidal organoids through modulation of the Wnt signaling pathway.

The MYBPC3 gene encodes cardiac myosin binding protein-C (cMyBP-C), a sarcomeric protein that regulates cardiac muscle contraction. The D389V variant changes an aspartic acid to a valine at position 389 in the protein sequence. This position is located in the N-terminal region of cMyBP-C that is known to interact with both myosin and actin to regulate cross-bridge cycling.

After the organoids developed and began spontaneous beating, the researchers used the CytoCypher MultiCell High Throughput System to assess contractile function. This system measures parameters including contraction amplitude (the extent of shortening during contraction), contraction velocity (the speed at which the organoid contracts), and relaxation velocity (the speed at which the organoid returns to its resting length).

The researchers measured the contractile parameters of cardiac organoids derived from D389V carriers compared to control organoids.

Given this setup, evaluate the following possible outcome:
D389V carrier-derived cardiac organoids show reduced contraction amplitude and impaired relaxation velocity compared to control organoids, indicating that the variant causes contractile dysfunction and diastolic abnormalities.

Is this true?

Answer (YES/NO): NO